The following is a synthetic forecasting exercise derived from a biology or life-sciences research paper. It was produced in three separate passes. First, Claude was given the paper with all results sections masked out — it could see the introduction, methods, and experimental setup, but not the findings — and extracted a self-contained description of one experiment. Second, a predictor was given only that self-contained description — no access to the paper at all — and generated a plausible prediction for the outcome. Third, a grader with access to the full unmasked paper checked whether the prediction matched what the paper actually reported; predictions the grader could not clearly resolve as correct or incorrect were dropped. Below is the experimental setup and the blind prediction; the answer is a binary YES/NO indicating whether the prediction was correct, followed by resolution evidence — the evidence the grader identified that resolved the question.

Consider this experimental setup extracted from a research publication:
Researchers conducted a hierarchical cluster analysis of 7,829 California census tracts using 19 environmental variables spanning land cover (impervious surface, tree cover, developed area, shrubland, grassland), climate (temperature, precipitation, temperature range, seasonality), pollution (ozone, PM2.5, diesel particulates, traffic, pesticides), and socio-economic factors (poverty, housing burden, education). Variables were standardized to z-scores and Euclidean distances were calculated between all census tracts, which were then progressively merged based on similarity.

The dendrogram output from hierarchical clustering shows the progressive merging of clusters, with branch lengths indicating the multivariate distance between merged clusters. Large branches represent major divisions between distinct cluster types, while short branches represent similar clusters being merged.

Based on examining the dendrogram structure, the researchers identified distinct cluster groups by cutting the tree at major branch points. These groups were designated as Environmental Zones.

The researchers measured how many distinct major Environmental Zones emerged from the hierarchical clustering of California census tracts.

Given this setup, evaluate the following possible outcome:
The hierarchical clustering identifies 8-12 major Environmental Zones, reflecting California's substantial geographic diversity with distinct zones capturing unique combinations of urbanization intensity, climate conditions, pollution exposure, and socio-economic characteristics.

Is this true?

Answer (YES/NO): YES